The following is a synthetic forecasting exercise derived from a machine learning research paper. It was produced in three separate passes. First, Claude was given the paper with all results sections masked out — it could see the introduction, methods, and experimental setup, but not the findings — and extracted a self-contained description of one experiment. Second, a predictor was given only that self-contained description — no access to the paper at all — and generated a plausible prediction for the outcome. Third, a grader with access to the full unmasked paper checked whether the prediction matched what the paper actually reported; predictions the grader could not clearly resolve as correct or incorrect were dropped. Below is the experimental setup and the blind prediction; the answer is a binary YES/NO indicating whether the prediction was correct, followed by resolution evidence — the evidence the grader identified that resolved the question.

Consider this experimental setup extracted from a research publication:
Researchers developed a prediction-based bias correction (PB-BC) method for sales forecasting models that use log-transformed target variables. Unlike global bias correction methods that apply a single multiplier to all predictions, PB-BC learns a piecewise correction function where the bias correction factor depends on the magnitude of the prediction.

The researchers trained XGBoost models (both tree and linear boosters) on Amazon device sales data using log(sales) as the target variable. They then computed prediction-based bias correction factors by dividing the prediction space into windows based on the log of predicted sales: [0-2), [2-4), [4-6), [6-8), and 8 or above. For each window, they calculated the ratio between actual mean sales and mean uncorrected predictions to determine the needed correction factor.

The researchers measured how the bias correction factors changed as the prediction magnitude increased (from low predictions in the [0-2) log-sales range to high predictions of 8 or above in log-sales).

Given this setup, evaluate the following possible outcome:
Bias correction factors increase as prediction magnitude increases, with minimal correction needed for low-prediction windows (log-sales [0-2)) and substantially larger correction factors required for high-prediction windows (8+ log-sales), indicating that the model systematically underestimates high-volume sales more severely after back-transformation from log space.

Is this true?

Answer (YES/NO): NO